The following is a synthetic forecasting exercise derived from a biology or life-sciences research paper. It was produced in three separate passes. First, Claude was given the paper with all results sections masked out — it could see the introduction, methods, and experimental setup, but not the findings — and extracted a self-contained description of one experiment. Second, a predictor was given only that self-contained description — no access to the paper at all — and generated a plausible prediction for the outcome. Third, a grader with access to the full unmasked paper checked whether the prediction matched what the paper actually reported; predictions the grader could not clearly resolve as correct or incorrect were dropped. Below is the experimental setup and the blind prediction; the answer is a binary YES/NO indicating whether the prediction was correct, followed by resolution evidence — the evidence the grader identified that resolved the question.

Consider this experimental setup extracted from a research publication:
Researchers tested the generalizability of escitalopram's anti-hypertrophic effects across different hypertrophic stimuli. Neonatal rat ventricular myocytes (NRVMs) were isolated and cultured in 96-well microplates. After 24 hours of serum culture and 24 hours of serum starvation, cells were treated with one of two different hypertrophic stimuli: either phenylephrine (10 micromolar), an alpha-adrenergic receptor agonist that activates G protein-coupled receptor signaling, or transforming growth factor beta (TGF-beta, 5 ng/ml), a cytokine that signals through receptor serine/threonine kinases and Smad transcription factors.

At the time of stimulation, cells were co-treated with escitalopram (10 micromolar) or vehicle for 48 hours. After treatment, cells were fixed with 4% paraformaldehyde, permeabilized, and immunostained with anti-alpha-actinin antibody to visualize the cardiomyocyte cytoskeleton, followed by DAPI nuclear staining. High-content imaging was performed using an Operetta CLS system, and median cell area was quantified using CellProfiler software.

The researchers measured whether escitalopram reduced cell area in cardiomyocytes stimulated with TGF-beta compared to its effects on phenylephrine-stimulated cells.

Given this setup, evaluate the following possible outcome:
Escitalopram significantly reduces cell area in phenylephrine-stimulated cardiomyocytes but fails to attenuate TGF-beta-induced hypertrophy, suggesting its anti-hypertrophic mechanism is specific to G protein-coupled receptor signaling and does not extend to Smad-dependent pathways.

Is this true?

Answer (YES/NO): NO